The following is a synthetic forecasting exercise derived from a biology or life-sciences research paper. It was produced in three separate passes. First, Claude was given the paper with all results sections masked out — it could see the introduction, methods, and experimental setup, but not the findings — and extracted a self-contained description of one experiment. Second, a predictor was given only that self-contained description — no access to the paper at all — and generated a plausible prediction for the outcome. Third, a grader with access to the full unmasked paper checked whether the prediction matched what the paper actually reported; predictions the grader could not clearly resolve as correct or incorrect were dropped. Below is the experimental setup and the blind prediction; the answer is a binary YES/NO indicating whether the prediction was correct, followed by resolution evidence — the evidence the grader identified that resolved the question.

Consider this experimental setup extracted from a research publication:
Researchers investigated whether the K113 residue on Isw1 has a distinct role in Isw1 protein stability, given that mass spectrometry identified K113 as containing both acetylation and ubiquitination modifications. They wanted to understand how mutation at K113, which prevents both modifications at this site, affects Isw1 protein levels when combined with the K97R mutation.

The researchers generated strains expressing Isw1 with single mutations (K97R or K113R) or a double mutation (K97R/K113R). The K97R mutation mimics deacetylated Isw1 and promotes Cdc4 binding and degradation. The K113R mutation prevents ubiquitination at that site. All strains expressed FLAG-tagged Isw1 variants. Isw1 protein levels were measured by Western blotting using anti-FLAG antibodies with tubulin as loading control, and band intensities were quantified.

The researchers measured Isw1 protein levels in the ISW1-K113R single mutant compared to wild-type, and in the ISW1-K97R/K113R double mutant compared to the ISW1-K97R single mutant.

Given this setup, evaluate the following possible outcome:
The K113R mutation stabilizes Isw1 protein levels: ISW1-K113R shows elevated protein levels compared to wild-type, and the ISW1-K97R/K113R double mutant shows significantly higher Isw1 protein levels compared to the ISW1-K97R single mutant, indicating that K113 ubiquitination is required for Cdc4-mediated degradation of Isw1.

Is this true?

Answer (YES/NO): NO